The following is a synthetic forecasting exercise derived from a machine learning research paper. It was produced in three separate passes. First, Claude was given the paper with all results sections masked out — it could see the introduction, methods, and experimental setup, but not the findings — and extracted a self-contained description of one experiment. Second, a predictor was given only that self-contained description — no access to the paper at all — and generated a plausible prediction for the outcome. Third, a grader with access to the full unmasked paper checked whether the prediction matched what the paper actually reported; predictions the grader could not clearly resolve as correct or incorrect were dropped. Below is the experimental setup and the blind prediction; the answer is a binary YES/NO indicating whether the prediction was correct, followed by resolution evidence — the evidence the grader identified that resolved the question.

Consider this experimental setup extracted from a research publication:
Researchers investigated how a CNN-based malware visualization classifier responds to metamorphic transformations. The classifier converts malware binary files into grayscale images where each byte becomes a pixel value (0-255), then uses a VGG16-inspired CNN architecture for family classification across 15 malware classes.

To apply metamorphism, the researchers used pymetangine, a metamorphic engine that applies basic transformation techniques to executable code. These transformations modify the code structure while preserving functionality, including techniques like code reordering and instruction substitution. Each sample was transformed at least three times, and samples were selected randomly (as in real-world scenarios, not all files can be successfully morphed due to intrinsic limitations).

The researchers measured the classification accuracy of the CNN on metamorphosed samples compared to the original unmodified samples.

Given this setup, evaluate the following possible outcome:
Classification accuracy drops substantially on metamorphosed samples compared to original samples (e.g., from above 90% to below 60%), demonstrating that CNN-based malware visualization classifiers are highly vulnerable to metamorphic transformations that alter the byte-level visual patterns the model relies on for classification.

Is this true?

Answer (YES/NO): NO